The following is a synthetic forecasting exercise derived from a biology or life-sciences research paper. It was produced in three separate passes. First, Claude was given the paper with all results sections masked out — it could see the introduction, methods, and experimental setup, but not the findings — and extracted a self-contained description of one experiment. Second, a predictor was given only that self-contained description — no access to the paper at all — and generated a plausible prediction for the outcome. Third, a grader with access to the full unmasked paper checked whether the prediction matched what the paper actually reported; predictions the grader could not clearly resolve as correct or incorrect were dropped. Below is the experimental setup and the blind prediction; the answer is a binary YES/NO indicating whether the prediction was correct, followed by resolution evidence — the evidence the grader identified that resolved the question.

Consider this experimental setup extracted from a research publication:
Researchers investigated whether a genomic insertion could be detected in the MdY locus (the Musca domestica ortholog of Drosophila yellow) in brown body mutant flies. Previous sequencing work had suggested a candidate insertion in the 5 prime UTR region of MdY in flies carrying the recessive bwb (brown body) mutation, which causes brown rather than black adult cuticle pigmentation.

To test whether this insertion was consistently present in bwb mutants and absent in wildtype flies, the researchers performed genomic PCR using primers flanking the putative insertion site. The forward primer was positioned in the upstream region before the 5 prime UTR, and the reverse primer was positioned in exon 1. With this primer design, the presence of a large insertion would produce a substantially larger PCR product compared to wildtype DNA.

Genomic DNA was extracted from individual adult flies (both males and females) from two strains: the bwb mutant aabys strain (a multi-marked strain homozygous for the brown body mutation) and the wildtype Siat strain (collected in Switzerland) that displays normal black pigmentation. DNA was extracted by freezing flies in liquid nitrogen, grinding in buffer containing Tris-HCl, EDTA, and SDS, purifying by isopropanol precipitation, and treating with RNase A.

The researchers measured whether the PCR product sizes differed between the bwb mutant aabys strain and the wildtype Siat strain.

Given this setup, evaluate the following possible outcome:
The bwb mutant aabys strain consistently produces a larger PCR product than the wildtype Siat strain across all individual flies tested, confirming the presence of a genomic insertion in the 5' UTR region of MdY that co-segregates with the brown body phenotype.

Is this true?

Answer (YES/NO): YES